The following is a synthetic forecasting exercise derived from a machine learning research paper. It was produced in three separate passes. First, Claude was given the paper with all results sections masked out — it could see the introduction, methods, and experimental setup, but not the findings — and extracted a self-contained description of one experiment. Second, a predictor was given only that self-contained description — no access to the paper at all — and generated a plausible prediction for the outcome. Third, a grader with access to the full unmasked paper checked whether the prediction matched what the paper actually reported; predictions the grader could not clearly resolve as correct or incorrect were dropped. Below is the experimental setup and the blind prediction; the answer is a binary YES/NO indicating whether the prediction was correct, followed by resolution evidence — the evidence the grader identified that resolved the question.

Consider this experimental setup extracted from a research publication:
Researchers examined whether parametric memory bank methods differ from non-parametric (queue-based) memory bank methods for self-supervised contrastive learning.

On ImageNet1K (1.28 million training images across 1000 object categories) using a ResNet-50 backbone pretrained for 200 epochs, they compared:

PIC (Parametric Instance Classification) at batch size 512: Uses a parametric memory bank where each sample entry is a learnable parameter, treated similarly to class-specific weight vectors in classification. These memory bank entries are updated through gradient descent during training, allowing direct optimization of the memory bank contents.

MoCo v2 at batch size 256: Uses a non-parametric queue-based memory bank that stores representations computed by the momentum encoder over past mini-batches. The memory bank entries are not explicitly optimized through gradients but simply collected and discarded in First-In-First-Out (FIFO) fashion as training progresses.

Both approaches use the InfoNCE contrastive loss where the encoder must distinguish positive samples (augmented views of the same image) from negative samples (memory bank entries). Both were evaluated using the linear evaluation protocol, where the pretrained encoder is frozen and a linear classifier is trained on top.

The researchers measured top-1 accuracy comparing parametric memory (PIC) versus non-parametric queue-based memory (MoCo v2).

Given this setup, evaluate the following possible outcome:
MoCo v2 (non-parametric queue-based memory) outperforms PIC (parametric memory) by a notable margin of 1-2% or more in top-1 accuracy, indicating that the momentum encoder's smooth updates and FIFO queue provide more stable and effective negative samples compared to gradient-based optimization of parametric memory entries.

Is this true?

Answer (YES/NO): NO